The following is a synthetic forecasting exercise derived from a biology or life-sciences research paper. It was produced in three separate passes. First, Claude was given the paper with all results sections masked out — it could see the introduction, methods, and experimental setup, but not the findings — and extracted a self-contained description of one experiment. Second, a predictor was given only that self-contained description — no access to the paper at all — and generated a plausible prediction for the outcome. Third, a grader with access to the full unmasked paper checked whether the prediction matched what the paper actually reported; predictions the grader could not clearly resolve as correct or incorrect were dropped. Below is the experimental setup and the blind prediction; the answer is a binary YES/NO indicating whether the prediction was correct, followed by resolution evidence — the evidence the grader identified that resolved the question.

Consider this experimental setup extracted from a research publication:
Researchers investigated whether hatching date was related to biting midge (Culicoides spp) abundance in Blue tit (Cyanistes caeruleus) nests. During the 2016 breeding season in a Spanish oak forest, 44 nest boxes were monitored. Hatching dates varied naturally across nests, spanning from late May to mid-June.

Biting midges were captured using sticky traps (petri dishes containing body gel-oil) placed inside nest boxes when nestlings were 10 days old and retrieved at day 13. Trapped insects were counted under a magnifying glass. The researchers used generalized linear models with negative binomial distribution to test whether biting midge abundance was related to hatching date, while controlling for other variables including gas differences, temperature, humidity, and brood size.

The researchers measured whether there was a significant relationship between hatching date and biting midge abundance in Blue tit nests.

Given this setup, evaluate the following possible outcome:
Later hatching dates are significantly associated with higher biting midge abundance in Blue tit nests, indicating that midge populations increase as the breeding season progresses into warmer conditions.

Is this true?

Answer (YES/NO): YES